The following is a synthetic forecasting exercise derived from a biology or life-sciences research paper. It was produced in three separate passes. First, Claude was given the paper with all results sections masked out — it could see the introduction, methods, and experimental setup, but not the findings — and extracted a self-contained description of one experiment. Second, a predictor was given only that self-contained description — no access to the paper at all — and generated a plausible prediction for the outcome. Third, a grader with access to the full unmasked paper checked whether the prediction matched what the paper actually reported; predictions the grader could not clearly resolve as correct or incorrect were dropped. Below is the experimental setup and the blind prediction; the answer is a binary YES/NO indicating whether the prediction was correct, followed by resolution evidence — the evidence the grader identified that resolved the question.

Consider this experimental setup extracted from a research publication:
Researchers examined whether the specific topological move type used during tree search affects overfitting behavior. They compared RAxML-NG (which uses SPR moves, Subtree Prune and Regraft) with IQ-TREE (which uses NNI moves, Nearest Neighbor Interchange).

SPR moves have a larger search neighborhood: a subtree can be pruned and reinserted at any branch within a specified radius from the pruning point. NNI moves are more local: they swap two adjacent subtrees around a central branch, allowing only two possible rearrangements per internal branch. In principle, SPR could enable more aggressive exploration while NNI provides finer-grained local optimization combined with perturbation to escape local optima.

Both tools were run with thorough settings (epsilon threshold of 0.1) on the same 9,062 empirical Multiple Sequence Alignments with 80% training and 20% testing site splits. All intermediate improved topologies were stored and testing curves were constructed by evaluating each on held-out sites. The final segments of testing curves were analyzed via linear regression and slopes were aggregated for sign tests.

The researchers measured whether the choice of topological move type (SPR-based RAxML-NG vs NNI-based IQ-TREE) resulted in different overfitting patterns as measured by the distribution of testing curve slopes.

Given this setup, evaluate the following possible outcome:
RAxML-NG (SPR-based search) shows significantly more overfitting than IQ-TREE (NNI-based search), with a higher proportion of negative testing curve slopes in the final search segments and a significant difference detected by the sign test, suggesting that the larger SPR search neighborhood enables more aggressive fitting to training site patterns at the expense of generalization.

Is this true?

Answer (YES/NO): NO